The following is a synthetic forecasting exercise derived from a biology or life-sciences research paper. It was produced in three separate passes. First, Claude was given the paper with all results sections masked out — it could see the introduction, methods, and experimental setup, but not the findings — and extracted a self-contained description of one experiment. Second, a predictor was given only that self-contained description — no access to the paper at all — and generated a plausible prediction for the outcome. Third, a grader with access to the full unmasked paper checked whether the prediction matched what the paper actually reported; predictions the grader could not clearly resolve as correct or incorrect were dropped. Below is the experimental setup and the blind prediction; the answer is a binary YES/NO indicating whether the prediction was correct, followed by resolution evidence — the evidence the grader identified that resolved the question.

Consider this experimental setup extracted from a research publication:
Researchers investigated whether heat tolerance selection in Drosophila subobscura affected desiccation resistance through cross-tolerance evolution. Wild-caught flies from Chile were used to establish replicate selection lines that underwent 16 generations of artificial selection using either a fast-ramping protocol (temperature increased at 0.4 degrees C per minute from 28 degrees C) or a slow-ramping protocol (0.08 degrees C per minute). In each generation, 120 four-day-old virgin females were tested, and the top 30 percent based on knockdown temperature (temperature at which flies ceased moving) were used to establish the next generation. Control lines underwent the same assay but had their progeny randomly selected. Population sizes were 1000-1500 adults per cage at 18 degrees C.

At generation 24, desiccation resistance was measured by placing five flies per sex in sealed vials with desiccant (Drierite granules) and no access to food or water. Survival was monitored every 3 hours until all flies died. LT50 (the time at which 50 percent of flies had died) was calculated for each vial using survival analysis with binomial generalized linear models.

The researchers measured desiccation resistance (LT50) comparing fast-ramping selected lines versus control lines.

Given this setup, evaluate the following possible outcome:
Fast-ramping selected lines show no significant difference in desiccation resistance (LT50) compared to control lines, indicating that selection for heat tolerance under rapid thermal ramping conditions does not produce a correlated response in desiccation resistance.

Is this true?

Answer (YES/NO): YES